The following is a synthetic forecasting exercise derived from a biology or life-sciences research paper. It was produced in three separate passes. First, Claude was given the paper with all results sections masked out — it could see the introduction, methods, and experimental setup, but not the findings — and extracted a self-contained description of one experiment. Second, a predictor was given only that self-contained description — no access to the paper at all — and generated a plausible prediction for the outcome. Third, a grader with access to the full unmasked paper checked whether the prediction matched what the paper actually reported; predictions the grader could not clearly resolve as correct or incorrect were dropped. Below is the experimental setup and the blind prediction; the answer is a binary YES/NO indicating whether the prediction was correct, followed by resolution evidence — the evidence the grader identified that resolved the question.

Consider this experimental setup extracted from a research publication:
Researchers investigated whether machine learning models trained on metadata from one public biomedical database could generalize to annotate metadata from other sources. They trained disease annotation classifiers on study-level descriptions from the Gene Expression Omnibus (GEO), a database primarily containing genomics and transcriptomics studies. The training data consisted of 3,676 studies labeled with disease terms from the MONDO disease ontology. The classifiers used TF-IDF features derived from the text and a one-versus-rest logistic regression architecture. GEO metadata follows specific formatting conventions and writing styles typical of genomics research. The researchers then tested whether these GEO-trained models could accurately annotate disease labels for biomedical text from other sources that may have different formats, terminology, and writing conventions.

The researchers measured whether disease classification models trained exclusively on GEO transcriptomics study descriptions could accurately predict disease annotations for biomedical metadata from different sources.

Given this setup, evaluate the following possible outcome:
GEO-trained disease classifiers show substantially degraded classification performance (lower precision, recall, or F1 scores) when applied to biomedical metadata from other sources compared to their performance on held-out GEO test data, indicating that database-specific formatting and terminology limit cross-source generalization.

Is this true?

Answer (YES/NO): NO